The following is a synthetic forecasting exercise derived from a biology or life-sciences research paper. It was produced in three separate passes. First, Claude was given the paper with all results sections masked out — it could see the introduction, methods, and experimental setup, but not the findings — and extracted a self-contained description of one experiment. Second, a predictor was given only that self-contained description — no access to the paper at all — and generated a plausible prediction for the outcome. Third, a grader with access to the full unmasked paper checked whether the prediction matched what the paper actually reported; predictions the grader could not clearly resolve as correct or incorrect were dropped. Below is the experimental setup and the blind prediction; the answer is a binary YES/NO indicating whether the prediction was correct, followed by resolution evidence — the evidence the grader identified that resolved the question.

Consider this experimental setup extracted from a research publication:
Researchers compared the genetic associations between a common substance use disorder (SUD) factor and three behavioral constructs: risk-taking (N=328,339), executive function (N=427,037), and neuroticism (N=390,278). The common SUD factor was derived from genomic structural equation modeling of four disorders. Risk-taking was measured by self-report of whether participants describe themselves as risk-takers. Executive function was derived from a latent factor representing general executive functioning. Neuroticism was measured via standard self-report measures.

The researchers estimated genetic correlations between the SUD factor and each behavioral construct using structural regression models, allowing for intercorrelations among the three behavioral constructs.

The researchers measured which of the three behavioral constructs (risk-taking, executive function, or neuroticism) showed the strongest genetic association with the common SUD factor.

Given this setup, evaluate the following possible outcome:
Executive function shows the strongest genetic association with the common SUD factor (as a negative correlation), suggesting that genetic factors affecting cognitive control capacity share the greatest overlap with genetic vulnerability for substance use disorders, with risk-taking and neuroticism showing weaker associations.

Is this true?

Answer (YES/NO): NO